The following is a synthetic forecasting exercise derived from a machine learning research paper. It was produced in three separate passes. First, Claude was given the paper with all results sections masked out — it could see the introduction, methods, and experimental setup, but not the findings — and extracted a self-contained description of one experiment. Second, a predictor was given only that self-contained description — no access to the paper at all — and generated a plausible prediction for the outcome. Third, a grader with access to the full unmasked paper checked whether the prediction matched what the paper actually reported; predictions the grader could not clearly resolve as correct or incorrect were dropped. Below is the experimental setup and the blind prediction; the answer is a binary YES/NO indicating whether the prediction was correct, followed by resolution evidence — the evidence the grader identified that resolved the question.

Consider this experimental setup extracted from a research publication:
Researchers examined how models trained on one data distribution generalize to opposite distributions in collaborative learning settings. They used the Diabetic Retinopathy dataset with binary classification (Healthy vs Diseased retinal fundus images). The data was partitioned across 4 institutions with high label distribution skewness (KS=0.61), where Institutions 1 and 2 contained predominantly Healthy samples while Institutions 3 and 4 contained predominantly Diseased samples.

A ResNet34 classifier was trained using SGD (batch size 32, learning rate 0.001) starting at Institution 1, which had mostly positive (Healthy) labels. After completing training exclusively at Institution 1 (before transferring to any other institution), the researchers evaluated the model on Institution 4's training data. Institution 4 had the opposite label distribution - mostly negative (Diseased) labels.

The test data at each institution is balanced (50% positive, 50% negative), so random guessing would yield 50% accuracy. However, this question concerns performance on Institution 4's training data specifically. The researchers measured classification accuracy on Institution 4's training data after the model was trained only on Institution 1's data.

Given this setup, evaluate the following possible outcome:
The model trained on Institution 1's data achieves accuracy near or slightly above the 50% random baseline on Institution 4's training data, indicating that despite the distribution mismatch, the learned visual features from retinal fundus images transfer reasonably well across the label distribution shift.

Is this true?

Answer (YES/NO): NO